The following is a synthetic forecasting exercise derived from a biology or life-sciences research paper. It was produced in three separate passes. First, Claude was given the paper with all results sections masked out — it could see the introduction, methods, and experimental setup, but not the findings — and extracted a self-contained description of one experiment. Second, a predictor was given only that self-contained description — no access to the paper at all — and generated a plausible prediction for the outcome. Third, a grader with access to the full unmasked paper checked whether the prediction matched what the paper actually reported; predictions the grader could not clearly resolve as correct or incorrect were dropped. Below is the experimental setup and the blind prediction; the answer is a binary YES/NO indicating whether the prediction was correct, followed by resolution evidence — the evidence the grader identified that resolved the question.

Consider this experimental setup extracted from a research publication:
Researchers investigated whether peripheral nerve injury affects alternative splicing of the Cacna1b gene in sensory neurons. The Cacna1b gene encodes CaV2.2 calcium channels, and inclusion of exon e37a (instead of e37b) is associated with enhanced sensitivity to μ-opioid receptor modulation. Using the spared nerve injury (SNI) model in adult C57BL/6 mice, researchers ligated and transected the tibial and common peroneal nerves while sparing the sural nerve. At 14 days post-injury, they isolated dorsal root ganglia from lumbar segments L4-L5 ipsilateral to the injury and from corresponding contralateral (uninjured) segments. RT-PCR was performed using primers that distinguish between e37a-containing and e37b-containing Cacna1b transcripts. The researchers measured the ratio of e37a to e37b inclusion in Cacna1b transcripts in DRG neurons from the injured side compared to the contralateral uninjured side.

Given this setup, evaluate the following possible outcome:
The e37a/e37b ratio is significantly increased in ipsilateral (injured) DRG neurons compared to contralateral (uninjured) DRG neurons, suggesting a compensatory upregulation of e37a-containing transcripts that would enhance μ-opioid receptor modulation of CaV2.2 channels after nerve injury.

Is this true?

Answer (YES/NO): NO